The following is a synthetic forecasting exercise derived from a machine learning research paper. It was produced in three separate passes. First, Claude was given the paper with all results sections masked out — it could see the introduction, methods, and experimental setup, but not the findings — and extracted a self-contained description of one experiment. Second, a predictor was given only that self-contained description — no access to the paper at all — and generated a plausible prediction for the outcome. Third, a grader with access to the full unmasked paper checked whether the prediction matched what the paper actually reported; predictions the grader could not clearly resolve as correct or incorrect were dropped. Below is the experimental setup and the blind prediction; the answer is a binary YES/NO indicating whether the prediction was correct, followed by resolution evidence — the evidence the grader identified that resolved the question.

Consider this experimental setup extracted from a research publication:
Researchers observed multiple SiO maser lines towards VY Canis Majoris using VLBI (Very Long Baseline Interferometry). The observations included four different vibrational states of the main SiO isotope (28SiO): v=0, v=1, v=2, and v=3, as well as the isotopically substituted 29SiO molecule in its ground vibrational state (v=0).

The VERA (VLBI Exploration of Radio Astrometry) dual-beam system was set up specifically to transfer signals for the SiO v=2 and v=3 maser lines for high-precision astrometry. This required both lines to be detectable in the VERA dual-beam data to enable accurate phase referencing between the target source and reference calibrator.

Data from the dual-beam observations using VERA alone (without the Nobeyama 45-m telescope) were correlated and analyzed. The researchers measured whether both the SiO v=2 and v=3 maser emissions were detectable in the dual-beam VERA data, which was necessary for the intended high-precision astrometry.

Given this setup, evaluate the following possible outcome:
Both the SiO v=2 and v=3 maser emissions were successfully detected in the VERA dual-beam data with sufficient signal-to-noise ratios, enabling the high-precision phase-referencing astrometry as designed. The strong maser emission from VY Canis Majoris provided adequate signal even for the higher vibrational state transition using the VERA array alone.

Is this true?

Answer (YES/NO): NO